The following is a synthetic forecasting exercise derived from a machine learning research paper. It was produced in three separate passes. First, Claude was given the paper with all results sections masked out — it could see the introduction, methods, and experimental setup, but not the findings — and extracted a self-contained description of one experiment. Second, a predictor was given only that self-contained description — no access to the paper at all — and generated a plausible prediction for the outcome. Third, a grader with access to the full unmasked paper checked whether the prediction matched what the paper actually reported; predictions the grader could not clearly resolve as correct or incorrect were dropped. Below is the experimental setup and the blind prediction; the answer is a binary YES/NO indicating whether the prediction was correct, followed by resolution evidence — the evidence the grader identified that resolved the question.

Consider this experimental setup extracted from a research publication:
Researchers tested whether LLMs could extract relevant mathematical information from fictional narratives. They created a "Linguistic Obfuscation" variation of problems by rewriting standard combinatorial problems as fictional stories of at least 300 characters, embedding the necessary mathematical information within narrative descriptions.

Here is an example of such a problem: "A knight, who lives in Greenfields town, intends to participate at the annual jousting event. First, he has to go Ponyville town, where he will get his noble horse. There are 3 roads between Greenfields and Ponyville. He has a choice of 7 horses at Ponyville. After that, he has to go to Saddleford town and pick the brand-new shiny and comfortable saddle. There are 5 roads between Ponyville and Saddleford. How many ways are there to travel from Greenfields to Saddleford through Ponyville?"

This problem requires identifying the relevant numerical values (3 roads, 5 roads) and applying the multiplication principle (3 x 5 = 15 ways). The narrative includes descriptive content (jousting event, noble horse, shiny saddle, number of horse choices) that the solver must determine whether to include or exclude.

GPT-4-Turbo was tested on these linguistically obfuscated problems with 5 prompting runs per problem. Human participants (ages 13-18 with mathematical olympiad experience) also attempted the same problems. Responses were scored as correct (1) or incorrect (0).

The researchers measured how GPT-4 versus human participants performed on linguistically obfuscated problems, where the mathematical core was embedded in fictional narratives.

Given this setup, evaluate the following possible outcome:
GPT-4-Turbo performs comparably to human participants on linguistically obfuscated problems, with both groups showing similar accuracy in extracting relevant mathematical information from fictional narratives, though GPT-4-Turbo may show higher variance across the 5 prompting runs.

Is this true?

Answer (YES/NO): YES